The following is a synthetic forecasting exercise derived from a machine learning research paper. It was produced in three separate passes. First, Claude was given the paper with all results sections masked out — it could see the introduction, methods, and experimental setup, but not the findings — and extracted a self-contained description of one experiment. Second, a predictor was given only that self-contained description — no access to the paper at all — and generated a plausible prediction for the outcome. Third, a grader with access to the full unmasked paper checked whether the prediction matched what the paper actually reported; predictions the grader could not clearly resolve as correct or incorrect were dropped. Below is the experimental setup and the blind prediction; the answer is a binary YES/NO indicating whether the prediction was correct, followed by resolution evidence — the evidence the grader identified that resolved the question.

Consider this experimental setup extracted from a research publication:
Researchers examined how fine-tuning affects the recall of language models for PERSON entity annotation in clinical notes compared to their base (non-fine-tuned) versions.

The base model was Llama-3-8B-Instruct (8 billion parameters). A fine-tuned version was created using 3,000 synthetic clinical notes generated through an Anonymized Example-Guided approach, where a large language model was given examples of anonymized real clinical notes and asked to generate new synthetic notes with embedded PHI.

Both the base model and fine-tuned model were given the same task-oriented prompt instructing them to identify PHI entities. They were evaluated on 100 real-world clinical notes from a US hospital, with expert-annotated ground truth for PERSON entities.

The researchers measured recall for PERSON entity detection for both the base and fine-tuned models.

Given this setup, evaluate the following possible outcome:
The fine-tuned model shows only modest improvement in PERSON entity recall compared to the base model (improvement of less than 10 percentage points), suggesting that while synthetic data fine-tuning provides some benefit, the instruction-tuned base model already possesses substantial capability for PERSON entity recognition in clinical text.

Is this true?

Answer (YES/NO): NO